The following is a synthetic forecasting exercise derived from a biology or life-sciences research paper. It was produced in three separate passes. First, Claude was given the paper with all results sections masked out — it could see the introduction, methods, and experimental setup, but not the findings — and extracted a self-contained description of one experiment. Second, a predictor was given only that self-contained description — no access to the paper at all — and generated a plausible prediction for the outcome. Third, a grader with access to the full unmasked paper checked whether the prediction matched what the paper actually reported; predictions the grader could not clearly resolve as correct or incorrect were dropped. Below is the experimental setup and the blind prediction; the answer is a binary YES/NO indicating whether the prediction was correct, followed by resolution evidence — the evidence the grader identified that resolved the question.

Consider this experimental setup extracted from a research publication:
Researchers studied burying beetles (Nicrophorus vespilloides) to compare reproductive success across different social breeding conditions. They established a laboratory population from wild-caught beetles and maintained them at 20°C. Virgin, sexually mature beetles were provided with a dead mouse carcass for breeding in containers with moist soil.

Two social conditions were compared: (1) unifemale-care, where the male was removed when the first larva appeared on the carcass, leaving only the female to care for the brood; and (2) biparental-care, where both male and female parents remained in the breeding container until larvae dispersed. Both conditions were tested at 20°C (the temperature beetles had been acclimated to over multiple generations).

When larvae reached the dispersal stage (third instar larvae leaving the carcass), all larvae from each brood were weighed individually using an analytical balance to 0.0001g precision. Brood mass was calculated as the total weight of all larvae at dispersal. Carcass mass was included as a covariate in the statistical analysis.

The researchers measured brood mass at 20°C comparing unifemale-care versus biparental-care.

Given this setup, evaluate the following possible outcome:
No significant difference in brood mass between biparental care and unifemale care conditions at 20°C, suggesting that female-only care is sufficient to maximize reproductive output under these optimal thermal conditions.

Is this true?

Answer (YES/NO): YES